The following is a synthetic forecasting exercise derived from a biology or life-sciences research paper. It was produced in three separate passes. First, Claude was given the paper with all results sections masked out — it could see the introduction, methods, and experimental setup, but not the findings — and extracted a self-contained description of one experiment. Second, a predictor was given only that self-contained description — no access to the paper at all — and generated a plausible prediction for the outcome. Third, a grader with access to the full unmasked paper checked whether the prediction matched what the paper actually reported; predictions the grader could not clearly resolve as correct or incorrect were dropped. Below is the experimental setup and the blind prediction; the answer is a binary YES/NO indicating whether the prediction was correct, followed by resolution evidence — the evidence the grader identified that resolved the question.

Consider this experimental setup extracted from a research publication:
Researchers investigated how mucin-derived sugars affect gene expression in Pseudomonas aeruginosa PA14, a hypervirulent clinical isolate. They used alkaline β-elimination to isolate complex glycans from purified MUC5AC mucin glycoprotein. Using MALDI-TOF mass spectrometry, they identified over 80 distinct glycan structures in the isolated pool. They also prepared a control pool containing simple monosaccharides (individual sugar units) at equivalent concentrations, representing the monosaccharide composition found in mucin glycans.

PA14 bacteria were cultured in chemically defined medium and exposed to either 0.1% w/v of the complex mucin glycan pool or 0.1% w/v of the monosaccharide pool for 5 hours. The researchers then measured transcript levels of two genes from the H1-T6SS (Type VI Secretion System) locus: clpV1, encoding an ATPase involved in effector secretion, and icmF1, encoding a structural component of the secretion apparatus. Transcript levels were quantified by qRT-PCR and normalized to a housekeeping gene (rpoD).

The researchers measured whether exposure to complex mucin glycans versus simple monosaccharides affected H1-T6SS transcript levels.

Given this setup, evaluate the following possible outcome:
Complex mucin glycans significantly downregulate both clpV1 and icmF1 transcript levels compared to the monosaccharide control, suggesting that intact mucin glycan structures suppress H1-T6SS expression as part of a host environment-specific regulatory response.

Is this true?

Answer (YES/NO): YES